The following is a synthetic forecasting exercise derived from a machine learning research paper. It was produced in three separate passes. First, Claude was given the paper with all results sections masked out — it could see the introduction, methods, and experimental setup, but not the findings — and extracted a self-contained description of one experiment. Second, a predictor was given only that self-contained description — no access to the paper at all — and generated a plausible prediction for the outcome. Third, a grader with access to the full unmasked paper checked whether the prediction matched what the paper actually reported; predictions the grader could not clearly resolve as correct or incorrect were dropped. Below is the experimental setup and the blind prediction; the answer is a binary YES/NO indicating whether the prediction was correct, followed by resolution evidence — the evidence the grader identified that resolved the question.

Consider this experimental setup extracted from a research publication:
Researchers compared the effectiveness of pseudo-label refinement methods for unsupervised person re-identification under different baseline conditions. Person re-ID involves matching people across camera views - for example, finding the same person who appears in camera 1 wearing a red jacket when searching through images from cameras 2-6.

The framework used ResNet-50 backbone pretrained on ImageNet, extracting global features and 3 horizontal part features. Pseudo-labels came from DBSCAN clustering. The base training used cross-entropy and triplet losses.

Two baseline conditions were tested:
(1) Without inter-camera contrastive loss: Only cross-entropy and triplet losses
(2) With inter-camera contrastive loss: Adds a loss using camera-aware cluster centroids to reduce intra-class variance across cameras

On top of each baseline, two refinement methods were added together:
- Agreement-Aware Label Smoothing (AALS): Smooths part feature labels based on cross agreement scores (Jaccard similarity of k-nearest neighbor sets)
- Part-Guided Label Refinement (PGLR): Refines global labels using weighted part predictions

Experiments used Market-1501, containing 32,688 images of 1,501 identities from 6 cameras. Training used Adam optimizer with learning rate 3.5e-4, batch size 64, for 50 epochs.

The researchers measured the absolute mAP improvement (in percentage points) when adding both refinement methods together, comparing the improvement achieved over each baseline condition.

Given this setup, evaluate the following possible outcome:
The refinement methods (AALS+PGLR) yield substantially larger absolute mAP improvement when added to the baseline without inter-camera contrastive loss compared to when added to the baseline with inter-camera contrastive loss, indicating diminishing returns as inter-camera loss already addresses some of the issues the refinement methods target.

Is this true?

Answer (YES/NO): YES